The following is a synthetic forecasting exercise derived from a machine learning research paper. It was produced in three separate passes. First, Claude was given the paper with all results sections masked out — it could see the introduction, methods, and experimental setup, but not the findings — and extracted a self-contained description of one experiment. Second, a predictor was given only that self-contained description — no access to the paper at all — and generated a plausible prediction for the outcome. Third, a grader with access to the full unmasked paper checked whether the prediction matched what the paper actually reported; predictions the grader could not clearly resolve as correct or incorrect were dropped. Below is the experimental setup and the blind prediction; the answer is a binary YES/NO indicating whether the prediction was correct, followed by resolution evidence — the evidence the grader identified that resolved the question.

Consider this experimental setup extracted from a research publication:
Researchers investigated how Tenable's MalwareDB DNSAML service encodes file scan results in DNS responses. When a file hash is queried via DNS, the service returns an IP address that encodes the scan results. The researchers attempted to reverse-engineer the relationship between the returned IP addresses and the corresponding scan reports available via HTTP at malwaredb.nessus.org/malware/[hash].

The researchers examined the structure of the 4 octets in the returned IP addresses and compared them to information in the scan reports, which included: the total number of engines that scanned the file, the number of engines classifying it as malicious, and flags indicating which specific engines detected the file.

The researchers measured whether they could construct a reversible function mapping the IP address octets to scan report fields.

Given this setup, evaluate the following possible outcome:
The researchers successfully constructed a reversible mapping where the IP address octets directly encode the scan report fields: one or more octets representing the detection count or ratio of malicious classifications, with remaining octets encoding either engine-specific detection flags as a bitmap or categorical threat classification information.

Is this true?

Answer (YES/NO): YES